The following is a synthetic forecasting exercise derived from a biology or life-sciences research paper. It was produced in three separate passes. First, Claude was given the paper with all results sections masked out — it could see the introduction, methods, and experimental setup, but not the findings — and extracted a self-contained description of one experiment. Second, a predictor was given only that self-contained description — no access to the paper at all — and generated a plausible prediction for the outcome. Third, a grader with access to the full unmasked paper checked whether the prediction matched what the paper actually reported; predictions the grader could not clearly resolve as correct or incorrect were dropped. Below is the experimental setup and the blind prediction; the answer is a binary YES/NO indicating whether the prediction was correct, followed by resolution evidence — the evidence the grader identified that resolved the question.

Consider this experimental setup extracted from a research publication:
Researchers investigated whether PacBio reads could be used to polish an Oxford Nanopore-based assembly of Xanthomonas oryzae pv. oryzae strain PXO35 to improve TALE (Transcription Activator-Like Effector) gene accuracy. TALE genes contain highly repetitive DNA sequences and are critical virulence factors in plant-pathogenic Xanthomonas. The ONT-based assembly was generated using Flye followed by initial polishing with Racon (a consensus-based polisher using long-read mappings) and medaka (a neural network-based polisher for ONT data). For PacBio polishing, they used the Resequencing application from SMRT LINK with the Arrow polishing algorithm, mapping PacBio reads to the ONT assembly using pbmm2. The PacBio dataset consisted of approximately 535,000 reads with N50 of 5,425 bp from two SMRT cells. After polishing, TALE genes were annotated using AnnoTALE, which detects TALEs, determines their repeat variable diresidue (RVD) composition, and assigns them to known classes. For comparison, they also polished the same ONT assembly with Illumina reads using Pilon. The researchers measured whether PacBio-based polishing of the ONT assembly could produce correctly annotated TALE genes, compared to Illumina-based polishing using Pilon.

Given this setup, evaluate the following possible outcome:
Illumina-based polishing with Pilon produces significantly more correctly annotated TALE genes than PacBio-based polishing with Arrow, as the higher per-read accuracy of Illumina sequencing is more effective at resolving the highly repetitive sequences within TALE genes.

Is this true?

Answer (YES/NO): NO